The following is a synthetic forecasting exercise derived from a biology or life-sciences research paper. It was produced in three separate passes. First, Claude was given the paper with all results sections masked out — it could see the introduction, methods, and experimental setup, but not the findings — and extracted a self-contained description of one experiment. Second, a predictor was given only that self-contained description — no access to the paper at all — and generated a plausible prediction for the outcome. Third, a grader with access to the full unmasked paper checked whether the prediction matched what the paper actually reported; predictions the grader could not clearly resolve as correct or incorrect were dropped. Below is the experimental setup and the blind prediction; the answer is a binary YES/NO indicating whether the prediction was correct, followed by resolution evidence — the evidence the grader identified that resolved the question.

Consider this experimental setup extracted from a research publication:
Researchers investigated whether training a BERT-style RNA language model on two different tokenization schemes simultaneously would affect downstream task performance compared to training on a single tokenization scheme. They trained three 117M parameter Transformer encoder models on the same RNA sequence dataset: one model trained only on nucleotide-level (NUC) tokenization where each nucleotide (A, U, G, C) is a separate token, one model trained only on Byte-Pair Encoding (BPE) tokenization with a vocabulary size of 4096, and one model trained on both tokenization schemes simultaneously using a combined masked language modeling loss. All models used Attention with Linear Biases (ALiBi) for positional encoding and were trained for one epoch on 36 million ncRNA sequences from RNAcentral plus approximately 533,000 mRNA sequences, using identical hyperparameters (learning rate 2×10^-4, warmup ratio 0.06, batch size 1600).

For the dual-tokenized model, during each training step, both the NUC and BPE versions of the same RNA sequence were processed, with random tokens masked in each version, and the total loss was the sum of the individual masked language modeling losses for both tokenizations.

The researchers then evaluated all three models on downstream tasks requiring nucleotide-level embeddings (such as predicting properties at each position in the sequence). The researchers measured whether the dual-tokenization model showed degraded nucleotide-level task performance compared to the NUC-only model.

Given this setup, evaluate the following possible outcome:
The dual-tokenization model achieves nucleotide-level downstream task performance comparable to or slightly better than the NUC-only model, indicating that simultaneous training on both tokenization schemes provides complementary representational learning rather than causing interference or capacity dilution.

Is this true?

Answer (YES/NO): YES